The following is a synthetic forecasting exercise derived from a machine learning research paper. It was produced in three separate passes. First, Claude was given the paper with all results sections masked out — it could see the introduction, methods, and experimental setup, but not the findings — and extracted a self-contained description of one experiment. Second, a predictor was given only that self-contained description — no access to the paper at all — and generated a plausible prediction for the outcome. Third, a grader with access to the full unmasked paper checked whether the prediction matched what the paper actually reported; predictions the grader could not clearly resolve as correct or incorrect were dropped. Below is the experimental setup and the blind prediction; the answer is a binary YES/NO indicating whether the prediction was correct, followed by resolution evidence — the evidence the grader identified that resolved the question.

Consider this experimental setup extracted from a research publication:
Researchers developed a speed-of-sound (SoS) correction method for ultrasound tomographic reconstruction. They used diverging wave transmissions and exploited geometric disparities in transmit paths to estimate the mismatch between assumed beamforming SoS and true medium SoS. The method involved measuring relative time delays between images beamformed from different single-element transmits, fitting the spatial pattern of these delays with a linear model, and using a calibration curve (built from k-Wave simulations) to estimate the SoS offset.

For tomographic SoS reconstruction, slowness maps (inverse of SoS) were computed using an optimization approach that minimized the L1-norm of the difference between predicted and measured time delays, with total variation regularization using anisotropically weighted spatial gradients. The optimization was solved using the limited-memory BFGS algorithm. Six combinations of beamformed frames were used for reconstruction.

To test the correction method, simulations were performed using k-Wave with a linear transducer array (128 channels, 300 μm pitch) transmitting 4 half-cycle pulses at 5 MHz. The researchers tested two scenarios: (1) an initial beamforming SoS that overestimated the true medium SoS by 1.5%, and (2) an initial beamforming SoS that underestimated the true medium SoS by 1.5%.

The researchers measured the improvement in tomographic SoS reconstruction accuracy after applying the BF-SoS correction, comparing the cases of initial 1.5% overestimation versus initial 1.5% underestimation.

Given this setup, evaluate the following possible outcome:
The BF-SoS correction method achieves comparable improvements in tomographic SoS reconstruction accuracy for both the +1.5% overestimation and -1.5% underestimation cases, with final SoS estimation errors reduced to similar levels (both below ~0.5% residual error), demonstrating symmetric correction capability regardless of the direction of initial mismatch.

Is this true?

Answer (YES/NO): NO